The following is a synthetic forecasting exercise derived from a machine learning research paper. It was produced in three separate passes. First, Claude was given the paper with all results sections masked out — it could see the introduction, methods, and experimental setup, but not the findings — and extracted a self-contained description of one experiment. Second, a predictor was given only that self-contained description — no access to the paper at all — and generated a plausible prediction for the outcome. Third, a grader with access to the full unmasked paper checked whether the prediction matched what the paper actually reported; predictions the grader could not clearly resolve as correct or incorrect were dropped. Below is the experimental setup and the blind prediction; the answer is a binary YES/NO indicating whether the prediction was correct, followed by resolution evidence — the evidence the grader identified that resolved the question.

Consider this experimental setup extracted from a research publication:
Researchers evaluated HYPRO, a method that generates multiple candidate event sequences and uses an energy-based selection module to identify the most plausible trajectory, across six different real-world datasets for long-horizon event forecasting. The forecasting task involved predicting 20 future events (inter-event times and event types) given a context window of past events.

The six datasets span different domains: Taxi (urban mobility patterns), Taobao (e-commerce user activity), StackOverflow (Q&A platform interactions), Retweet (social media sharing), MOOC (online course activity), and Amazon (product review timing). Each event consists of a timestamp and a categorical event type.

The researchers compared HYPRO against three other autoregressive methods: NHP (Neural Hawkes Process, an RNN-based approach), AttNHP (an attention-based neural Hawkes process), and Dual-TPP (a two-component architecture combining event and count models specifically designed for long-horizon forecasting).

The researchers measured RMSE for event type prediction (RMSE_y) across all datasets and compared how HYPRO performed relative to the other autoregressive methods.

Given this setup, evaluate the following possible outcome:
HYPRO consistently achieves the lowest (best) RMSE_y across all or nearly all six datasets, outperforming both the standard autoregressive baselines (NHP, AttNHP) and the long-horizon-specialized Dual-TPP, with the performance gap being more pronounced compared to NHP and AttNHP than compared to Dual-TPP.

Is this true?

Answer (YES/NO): NO